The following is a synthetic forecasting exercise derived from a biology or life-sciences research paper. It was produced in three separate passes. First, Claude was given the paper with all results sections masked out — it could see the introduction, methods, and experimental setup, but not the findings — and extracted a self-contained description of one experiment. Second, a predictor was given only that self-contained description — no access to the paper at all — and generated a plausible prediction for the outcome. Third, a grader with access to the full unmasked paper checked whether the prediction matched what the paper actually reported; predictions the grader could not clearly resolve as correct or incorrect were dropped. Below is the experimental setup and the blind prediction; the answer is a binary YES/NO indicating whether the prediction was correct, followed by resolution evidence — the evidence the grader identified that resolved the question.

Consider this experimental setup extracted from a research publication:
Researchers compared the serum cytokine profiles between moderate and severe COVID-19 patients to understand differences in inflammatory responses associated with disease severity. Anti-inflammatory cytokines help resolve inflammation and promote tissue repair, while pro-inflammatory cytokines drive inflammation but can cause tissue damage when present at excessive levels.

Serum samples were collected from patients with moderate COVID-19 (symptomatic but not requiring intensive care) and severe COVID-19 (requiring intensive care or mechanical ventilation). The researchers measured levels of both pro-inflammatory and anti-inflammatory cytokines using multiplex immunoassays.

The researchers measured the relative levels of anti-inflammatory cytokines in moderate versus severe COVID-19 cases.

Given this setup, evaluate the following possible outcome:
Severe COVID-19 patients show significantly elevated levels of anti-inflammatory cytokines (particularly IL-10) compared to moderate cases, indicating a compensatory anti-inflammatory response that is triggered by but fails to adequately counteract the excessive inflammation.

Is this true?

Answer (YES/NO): NO